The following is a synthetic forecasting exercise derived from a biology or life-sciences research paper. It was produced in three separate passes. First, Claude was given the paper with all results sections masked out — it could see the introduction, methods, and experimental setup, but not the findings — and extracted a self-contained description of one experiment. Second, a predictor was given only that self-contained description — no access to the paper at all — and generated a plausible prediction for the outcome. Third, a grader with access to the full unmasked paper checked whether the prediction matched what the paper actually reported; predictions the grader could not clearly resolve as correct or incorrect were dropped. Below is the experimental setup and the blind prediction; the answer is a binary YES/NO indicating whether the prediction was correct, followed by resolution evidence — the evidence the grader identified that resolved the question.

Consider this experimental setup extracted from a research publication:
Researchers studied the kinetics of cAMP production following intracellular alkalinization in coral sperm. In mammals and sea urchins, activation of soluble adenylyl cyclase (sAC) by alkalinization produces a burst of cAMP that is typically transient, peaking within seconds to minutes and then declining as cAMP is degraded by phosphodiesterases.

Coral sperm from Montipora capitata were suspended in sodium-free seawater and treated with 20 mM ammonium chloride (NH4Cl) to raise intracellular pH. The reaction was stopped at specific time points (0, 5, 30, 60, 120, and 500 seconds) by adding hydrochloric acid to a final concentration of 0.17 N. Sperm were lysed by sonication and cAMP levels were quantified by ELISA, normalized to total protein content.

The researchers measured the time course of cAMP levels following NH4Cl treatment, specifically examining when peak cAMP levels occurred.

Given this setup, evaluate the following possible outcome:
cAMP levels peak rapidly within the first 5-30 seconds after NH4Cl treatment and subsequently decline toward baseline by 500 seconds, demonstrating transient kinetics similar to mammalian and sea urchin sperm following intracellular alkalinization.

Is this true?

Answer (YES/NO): YES